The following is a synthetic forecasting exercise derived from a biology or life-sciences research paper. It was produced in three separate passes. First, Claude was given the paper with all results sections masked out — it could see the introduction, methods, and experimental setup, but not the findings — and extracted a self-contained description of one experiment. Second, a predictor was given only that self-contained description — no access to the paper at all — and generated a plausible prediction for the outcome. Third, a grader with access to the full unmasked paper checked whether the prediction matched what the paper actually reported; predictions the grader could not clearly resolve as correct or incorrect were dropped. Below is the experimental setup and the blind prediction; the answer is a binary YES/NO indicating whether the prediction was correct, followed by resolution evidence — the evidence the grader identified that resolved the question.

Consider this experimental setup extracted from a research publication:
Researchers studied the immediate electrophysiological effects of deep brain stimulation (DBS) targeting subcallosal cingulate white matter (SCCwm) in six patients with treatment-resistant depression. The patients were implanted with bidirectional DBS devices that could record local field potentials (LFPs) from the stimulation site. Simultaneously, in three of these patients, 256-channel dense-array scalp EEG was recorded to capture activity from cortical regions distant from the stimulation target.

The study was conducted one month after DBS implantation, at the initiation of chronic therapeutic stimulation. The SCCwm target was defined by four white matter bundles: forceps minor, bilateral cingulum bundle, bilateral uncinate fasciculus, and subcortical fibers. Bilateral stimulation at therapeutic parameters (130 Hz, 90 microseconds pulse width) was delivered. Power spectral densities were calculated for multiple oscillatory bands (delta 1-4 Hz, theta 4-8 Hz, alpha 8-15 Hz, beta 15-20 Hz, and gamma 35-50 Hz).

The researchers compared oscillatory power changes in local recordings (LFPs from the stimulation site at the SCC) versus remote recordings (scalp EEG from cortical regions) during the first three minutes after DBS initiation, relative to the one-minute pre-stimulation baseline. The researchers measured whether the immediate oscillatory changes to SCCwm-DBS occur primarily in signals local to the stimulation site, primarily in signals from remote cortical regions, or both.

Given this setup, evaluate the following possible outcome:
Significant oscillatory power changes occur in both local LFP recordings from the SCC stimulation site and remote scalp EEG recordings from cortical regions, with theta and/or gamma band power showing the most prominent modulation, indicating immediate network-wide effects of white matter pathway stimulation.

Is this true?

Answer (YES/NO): NO